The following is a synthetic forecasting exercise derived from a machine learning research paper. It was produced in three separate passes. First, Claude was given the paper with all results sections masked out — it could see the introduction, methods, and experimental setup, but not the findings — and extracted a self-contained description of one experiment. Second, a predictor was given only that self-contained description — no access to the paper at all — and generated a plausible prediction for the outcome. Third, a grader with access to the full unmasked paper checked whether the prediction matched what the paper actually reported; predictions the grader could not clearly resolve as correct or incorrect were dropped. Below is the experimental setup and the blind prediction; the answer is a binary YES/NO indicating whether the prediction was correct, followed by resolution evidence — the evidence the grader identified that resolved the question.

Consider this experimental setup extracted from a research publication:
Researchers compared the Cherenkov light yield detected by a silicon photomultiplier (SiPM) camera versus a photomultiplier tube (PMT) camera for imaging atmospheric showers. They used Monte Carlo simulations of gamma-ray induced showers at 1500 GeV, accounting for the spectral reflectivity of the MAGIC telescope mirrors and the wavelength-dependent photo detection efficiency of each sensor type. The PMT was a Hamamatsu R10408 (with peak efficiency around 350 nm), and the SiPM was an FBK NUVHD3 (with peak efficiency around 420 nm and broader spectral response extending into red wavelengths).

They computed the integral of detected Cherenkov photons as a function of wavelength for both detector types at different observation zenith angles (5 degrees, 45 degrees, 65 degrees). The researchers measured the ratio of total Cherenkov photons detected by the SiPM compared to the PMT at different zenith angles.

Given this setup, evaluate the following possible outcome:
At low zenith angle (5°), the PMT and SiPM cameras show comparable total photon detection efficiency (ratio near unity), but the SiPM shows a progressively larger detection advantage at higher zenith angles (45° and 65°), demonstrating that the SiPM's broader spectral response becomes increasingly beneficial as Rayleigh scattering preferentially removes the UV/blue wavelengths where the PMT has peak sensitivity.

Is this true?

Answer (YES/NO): NO